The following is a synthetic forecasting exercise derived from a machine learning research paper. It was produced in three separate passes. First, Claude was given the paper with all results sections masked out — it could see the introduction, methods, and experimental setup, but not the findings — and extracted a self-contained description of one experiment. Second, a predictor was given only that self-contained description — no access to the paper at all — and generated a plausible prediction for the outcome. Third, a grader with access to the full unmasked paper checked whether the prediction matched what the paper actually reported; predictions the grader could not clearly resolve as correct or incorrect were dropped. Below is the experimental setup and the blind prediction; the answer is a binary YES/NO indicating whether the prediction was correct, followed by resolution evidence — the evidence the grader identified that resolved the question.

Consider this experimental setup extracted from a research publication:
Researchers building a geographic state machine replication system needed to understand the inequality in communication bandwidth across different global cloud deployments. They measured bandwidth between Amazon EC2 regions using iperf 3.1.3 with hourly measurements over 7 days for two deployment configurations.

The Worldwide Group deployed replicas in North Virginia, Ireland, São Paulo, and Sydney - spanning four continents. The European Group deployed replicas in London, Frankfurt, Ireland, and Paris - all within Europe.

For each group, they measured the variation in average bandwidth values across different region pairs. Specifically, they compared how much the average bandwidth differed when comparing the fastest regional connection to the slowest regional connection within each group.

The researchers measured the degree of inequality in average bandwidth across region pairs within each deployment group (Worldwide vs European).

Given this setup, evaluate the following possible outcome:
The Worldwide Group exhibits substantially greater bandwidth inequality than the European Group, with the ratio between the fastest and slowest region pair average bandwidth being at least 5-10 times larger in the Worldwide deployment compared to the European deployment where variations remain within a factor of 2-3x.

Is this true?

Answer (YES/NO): YES